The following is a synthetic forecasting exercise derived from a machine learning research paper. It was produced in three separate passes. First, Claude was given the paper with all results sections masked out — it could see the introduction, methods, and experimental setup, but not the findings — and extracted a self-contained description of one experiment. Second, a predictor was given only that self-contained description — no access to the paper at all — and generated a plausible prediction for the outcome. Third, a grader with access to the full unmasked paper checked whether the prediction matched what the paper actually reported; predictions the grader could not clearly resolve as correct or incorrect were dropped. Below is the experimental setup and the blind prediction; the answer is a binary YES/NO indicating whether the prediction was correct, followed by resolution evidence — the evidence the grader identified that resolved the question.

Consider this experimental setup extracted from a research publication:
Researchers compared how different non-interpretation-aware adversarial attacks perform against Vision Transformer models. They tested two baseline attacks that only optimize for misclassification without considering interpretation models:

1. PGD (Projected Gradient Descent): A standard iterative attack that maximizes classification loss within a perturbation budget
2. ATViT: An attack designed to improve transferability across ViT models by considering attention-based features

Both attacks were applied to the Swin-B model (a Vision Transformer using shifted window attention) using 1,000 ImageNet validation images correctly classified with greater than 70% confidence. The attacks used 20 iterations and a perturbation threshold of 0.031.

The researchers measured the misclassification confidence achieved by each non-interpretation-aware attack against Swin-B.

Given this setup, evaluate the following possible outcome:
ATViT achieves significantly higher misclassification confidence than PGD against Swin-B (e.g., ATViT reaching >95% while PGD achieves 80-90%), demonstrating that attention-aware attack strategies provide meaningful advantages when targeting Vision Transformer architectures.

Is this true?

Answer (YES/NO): NO